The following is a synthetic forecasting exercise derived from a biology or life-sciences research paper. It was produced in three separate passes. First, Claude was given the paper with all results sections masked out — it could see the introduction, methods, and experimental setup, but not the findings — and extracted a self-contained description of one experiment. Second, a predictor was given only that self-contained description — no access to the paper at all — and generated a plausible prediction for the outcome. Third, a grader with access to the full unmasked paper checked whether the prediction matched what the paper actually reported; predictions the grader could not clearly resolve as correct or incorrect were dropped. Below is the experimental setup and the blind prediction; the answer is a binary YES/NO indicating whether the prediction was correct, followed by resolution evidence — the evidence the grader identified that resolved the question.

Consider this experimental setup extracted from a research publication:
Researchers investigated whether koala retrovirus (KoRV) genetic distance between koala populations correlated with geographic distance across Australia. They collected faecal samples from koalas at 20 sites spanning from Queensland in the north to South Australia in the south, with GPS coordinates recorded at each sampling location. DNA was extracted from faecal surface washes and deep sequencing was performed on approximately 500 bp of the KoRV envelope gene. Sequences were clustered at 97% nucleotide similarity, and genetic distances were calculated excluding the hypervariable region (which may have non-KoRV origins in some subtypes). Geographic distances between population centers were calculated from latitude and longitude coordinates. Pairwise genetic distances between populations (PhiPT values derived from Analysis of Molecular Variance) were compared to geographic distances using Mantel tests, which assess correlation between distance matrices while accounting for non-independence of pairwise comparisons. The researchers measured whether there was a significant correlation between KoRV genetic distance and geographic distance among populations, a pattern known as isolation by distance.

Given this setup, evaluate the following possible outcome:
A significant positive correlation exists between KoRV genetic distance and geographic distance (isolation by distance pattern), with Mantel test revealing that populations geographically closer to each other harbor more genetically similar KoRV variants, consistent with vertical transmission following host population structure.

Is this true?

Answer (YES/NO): NO